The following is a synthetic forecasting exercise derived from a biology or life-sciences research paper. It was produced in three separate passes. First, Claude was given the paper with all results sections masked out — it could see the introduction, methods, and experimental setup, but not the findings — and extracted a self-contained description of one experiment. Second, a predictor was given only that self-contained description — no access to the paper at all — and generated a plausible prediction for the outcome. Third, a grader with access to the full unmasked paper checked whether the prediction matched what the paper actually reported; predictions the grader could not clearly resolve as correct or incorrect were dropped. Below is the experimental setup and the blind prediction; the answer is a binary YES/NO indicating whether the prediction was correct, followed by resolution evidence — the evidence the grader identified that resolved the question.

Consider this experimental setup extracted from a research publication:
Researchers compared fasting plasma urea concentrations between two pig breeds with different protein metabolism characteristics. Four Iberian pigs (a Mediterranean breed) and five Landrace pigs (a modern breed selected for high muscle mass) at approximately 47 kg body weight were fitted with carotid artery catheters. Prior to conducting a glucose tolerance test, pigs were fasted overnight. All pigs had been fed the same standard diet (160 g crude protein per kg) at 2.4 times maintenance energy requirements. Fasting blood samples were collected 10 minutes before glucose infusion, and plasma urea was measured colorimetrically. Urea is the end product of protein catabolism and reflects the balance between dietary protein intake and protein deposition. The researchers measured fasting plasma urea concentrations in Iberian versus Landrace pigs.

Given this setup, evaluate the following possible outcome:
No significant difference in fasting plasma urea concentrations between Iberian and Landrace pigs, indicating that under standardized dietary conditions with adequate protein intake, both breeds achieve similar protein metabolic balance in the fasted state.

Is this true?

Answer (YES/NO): YES